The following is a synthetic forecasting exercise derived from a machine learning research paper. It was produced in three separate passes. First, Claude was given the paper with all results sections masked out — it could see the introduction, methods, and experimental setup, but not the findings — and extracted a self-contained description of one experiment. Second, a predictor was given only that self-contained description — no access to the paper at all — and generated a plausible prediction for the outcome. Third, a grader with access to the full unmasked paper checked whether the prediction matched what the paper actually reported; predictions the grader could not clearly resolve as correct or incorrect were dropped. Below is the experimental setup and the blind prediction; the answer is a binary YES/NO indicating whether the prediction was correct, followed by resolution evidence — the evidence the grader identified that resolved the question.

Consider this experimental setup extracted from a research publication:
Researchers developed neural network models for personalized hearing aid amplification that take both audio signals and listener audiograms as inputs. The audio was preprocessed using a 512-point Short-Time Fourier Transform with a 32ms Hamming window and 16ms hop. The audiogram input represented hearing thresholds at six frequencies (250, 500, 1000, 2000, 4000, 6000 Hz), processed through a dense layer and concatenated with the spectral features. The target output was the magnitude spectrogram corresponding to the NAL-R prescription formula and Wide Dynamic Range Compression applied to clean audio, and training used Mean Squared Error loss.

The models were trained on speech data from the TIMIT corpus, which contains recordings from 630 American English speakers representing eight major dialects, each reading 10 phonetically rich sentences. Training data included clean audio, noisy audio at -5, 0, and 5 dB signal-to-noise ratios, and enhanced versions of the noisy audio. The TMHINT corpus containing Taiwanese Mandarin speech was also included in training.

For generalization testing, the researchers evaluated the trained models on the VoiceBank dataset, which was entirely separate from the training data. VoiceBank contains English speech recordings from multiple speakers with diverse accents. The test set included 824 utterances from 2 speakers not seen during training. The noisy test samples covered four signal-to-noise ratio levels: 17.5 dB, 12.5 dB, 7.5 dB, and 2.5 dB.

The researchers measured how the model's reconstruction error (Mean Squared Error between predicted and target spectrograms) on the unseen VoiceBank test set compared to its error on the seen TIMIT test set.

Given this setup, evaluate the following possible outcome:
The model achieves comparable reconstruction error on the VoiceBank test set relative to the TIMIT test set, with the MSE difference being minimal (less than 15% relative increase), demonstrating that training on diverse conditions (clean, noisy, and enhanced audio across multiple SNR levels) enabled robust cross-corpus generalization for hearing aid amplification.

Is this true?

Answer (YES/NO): NO